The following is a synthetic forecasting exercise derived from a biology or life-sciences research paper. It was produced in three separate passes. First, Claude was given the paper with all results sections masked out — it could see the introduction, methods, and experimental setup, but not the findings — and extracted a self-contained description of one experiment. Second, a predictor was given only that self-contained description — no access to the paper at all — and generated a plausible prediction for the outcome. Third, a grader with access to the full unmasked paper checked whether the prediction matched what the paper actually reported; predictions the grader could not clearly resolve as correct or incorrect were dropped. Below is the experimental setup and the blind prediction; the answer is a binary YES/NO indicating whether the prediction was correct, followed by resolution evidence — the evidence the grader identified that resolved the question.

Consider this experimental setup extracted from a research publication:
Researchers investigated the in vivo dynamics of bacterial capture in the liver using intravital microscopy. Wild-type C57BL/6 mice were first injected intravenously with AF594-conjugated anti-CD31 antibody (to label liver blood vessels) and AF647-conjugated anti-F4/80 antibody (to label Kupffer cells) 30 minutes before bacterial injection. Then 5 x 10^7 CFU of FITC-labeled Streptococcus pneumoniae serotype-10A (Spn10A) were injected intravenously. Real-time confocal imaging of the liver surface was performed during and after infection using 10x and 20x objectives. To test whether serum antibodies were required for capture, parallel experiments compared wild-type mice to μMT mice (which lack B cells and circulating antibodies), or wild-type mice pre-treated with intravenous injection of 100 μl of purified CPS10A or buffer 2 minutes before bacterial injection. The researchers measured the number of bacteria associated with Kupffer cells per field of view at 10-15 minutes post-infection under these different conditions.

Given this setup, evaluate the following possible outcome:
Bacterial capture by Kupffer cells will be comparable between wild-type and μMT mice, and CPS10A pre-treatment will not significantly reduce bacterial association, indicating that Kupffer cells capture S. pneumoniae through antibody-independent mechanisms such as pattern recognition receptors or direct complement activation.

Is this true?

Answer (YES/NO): NO